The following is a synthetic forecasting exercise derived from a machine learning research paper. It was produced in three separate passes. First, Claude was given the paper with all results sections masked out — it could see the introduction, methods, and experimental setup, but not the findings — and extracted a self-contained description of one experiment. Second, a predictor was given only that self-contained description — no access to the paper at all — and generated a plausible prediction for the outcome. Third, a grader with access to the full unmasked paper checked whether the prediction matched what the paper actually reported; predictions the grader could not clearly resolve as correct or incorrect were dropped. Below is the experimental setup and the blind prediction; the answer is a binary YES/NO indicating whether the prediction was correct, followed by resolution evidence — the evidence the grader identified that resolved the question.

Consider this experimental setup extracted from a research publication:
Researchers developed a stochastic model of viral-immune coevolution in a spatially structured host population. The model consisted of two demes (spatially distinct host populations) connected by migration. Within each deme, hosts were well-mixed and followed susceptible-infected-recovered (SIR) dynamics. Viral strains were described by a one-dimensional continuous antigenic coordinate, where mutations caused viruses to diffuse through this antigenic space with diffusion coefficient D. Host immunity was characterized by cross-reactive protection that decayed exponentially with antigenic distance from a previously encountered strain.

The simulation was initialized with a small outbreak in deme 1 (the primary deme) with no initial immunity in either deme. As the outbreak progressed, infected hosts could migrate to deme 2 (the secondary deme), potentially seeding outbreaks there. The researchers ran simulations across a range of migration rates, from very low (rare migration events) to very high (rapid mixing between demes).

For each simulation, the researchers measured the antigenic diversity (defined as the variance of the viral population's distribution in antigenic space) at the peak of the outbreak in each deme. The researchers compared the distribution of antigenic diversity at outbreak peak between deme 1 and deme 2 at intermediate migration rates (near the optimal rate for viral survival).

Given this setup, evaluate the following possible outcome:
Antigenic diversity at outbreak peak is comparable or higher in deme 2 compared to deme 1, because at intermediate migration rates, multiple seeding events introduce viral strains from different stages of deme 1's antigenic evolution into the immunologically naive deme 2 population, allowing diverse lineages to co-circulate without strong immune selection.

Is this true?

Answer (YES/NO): YES